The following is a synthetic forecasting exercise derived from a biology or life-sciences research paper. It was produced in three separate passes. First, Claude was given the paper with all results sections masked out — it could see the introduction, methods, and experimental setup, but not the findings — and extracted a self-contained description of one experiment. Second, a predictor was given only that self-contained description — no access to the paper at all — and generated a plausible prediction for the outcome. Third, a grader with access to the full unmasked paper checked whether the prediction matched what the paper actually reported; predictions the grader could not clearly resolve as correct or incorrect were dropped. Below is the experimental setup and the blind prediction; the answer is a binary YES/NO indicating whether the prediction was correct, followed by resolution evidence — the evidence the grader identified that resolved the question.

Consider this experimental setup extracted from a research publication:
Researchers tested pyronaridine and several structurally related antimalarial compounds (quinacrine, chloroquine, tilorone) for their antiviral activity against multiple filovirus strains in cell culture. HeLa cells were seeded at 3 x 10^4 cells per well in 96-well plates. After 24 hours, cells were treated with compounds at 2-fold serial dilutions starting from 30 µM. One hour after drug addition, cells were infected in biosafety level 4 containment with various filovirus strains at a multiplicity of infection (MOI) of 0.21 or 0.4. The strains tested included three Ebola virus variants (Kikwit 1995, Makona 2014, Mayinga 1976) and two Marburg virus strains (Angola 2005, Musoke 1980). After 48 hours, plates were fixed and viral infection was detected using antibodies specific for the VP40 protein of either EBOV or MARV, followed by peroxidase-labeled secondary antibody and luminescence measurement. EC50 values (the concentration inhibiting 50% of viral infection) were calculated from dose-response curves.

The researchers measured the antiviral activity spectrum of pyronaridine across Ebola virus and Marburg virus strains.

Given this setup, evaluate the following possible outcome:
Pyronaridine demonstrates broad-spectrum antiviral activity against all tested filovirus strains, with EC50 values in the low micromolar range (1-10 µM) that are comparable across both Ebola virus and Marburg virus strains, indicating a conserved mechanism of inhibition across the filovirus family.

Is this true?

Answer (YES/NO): YES